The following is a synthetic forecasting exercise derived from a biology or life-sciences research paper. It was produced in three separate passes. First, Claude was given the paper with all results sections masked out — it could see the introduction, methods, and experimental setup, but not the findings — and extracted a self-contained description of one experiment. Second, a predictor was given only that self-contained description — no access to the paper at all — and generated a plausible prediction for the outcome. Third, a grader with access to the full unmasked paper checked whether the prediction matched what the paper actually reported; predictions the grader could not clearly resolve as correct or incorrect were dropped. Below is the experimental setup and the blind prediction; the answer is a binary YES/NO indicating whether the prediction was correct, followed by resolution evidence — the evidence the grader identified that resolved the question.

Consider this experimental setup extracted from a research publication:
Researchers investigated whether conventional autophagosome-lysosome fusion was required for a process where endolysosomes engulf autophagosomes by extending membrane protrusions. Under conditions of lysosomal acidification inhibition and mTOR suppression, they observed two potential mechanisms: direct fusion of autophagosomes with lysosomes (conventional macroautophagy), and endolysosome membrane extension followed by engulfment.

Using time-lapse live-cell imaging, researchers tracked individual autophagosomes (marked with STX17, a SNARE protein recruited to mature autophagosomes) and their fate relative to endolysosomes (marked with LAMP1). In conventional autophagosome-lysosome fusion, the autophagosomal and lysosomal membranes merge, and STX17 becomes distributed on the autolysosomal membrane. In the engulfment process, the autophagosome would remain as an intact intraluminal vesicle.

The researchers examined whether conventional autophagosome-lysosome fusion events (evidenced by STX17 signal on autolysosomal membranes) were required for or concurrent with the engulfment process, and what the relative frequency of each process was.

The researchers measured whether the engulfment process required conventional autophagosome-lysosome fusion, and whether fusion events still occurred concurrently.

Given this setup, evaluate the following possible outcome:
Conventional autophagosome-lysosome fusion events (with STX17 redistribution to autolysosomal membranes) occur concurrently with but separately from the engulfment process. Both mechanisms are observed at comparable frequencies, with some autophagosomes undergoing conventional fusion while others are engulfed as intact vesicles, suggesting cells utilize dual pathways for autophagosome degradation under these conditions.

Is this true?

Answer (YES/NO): NO